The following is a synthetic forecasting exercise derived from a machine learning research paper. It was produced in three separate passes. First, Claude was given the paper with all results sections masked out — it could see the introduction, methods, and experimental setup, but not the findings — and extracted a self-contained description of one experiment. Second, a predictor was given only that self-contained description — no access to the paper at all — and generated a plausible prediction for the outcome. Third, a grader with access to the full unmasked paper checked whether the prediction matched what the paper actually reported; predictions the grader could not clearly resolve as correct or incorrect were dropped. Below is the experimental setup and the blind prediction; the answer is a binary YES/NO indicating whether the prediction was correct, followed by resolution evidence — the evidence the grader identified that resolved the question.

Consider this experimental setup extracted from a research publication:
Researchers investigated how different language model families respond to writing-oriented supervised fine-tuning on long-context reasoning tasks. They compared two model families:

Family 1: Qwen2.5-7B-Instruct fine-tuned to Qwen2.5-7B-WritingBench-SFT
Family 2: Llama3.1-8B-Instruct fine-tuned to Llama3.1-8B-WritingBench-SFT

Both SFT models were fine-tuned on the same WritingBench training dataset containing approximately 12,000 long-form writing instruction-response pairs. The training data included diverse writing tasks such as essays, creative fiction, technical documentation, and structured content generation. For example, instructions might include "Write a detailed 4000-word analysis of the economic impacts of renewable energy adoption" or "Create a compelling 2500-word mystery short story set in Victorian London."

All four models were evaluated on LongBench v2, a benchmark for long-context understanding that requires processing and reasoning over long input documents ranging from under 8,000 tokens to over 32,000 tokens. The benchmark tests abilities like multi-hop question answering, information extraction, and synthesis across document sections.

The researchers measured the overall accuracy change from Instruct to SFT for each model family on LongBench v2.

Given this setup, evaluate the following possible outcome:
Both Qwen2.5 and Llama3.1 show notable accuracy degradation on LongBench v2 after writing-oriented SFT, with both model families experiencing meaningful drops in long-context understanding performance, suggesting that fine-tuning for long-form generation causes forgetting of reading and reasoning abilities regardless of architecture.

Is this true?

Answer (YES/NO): NO